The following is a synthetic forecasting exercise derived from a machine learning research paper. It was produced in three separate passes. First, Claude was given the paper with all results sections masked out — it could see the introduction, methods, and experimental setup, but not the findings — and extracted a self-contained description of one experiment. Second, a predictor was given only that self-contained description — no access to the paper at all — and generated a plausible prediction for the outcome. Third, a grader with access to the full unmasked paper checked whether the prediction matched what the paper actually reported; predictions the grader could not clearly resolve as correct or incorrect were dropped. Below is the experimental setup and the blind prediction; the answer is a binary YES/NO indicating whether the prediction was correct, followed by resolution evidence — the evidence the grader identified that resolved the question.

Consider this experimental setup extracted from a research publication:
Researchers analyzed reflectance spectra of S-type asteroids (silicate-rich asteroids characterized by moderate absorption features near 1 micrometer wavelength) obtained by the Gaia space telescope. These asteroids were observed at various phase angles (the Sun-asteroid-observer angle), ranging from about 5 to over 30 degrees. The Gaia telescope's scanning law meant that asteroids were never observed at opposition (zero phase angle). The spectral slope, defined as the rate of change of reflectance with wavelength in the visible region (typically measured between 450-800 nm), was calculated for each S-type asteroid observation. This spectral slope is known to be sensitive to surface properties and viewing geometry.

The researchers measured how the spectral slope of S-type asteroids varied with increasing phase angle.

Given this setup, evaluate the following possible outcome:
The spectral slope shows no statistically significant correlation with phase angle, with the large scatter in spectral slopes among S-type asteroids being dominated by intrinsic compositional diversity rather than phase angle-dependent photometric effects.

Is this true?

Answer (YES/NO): NO